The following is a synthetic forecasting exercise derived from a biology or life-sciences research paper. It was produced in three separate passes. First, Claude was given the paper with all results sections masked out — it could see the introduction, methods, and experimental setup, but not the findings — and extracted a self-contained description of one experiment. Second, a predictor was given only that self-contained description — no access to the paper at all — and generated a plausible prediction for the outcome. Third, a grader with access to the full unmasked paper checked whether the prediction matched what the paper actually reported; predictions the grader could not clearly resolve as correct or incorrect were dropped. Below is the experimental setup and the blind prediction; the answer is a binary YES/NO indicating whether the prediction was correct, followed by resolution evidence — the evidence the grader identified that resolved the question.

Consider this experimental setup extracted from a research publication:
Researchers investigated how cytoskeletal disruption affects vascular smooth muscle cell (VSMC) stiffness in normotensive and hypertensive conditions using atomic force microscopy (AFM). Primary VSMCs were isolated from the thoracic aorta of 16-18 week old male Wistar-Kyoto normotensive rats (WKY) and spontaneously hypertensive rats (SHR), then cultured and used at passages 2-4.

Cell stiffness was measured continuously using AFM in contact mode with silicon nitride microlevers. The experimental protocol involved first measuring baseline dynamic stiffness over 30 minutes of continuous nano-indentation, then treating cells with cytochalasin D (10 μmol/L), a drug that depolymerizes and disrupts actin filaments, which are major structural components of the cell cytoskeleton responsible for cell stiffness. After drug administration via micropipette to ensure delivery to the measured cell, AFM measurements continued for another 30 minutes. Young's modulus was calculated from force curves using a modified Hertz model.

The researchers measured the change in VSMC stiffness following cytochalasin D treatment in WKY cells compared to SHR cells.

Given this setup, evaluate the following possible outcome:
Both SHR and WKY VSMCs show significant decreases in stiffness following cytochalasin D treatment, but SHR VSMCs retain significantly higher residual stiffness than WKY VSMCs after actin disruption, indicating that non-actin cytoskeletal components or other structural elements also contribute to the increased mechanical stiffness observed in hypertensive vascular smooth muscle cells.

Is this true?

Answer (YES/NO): NO